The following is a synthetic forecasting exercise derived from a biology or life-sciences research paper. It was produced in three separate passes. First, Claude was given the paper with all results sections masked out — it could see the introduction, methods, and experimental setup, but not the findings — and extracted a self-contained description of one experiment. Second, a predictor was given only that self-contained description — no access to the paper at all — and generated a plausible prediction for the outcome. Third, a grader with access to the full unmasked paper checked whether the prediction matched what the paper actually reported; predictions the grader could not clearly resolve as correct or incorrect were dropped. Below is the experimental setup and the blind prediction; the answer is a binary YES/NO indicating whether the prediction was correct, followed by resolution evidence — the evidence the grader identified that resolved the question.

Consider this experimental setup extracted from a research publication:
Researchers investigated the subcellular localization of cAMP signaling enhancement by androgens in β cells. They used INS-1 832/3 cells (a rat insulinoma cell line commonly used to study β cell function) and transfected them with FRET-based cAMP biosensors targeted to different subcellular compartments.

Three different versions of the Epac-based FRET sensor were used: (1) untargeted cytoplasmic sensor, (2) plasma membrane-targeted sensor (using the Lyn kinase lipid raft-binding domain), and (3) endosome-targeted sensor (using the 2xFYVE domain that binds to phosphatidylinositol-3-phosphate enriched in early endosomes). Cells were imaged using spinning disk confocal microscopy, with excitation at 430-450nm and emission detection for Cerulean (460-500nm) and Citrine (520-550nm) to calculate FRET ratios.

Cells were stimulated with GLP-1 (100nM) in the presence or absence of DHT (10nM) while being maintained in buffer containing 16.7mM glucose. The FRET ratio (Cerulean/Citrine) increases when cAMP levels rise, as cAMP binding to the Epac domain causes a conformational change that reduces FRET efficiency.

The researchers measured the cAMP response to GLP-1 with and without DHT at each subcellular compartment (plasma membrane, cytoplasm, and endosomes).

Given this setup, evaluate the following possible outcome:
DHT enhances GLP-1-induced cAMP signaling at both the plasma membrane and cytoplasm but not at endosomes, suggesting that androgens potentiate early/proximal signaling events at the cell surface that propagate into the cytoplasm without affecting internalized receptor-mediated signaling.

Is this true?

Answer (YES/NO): NO